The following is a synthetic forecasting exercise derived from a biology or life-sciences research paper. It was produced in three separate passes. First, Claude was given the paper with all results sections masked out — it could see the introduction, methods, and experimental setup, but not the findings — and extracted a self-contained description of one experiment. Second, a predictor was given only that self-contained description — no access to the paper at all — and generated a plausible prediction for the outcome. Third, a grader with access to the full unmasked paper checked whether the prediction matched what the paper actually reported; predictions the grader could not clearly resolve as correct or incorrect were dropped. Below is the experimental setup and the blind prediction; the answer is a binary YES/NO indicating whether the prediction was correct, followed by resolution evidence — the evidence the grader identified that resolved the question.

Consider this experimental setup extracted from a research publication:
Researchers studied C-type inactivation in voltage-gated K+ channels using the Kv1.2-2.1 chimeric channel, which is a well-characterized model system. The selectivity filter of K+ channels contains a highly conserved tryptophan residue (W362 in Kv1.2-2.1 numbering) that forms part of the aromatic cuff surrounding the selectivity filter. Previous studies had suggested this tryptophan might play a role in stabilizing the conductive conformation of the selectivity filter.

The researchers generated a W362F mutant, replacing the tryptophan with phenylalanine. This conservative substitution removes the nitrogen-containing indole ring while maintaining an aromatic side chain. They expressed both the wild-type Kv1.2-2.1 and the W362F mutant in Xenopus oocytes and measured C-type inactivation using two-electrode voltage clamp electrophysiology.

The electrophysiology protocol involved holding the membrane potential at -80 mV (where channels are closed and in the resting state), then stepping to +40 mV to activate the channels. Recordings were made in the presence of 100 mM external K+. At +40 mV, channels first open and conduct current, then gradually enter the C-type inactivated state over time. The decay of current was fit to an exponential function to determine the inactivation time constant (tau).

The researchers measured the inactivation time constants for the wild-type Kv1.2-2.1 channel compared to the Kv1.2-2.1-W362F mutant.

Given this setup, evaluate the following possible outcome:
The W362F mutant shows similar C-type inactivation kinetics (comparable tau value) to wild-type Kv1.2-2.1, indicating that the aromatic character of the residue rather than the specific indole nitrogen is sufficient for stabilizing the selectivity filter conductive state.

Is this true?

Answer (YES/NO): NO